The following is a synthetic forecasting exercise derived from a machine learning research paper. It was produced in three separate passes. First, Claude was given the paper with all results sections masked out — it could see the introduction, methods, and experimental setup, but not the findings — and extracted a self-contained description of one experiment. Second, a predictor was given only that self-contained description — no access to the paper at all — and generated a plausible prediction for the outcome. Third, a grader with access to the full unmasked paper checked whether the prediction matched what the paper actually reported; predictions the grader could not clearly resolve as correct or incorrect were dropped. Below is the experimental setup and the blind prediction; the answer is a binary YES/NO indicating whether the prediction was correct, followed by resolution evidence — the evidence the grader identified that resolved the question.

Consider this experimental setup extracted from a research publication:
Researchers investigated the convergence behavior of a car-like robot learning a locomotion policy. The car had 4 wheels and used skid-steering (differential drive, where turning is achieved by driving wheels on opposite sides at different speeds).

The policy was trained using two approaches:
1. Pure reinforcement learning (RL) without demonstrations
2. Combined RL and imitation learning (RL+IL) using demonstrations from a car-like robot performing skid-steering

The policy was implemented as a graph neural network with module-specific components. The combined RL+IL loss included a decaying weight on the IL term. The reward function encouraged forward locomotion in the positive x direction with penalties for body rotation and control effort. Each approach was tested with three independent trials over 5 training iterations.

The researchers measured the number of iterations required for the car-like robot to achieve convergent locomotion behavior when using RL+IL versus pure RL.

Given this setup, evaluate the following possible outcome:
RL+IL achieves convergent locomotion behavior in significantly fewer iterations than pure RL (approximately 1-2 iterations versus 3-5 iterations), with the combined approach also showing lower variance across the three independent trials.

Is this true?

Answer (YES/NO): NO